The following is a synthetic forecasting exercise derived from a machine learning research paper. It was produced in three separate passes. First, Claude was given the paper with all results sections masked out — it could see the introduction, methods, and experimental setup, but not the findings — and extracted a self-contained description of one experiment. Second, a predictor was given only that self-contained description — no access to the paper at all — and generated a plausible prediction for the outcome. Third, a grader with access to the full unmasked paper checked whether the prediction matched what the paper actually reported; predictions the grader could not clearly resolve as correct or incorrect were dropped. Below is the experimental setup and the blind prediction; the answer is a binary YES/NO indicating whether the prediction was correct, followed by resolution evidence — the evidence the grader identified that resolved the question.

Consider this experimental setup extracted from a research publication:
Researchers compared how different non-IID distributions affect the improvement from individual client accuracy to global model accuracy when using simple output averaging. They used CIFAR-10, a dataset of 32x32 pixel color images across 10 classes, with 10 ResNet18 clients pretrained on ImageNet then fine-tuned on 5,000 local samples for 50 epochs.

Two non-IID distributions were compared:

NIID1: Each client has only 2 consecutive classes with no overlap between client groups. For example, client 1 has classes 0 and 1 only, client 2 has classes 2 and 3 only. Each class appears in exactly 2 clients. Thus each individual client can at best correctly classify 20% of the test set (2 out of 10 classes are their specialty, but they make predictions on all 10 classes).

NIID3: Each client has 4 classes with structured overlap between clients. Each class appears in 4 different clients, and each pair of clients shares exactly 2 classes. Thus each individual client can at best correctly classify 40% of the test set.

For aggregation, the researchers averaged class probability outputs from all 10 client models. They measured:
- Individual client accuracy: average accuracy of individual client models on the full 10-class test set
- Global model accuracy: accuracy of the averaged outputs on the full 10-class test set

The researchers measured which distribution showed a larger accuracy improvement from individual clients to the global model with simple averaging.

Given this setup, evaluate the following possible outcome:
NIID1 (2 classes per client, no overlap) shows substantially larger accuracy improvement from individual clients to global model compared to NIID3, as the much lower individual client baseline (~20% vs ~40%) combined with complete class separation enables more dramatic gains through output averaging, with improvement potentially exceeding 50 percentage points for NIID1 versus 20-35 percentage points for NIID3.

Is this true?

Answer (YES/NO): NO